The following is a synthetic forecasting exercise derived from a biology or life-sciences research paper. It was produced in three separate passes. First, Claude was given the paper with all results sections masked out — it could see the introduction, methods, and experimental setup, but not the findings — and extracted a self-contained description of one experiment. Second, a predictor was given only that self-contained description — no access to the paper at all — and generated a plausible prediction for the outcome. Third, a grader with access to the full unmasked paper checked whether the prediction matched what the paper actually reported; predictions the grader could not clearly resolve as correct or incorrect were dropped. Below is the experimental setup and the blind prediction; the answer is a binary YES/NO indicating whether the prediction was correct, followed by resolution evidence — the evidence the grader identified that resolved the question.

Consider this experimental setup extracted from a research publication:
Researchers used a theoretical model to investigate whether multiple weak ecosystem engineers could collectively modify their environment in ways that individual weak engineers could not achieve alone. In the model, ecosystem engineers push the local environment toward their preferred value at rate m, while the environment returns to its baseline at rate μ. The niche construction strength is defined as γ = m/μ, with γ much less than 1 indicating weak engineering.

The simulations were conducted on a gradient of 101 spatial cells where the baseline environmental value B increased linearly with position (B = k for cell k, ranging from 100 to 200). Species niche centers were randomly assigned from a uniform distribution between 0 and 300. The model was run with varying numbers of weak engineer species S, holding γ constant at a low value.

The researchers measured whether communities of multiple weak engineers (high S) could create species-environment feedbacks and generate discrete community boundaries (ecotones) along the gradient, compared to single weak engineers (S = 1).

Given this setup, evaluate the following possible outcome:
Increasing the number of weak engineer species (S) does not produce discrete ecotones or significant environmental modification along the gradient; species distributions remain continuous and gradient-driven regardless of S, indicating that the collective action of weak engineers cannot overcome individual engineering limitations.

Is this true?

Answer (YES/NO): NO